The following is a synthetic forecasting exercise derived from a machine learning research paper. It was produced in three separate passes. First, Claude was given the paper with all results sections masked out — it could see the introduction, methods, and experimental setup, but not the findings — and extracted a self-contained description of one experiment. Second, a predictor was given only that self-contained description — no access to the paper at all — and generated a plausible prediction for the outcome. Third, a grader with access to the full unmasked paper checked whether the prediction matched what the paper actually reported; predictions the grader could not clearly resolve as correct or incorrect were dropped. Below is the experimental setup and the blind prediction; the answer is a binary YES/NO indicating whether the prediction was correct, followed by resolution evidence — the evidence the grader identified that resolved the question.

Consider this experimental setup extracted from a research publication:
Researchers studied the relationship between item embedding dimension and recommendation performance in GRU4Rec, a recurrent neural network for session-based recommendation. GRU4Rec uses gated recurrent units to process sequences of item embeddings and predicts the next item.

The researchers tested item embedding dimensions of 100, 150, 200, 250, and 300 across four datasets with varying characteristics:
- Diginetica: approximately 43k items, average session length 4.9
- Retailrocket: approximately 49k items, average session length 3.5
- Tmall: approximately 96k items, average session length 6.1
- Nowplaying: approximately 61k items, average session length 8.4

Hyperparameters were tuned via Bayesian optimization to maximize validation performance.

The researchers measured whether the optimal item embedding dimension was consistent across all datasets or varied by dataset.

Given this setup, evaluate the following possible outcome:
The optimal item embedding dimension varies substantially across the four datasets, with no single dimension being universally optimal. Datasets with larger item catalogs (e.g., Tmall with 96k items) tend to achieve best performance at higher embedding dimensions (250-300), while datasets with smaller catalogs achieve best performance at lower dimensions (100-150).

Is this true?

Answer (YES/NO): NO